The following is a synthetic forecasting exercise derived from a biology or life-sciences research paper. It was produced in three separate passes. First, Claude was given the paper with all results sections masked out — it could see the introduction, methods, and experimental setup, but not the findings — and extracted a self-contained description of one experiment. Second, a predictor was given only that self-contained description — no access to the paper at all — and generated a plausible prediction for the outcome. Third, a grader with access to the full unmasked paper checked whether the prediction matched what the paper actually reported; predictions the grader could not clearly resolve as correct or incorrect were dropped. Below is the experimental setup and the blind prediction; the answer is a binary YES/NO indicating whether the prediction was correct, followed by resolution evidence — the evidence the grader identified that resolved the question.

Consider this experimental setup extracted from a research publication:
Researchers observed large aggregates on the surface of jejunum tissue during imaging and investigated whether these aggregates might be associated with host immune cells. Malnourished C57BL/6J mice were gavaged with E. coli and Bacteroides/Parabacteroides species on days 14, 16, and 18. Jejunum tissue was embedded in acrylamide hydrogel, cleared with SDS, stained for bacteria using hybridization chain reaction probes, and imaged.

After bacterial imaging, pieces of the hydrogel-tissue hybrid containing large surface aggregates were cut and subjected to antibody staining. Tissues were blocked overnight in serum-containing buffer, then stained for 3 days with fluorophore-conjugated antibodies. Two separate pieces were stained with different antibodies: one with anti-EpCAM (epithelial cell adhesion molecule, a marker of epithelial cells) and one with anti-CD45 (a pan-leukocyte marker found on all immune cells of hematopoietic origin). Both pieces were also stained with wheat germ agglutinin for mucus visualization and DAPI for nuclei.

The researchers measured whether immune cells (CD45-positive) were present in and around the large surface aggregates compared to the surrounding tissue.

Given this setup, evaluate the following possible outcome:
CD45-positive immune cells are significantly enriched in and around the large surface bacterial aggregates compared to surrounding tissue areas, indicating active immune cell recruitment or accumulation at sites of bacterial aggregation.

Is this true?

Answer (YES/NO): NO